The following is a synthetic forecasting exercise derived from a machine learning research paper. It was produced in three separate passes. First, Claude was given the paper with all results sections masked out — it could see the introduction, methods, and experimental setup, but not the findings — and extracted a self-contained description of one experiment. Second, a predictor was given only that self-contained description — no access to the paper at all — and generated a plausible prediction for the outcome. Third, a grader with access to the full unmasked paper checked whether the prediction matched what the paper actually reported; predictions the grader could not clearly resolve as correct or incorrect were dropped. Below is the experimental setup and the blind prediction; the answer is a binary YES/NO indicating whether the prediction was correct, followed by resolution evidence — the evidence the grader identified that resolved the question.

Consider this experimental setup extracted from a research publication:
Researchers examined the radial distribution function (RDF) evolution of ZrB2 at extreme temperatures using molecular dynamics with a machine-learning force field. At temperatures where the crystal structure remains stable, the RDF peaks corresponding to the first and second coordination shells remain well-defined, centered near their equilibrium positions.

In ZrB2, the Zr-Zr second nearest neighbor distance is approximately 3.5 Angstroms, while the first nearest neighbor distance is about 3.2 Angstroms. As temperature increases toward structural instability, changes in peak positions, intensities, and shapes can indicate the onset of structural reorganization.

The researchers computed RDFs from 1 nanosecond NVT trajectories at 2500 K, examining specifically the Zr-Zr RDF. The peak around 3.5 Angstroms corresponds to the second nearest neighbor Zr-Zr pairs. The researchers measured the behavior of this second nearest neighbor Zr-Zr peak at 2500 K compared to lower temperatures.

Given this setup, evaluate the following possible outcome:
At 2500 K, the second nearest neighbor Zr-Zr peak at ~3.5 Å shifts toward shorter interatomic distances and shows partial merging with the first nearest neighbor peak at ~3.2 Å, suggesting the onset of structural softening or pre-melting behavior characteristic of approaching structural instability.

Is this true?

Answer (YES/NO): NO